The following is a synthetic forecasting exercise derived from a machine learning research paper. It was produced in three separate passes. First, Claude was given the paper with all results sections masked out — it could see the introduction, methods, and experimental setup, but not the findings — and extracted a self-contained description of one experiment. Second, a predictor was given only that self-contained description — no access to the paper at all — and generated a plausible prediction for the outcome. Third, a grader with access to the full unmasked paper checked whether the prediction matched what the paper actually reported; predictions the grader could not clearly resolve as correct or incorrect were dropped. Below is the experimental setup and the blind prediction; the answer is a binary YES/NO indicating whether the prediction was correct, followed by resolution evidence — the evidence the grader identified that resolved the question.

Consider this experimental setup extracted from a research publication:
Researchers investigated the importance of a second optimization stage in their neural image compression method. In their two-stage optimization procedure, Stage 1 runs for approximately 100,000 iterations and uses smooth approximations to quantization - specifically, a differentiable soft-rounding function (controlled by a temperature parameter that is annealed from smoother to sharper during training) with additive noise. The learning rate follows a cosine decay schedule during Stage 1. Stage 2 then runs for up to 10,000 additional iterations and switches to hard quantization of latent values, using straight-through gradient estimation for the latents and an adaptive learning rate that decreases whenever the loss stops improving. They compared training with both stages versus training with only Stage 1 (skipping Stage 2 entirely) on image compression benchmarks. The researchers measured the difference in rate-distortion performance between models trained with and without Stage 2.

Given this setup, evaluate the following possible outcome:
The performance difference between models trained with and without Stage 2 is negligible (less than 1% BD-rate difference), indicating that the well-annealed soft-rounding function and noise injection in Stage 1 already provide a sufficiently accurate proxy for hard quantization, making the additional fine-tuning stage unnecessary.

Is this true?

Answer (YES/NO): NO